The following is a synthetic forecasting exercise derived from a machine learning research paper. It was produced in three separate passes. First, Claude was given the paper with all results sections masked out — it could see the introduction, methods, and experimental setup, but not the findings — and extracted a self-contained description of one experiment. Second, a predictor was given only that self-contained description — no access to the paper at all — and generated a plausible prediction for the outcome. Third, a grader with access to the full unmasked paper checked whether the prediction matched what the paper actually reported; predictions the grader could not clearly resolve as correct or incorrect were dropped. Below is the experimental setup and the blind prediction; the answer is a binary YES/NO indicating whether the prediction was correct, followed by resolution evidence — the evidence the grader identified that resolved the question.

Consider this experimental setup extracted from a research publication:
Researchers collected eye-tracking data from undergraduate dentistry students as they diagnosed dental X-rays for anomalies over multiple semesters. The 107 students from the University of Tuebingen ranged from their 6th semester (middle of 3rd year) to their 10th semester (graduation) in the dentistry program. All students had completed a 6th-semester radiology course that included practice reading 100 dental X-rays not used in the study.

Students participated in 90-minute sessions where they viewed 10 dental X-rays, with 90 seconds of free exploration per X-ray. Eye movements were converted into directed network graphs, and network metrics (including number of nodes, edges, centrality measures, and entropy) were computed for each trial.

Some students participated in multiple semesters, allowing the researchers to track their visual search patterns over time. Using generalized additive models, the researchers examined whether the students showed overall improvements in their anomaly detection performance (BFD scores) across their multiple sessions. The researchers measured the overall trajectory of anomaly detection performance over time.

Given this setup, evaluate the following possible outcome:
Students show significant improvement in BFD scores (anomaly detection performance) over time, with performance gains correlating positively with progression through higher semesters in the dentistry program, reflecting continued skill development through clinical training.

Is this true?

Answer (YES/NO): NO